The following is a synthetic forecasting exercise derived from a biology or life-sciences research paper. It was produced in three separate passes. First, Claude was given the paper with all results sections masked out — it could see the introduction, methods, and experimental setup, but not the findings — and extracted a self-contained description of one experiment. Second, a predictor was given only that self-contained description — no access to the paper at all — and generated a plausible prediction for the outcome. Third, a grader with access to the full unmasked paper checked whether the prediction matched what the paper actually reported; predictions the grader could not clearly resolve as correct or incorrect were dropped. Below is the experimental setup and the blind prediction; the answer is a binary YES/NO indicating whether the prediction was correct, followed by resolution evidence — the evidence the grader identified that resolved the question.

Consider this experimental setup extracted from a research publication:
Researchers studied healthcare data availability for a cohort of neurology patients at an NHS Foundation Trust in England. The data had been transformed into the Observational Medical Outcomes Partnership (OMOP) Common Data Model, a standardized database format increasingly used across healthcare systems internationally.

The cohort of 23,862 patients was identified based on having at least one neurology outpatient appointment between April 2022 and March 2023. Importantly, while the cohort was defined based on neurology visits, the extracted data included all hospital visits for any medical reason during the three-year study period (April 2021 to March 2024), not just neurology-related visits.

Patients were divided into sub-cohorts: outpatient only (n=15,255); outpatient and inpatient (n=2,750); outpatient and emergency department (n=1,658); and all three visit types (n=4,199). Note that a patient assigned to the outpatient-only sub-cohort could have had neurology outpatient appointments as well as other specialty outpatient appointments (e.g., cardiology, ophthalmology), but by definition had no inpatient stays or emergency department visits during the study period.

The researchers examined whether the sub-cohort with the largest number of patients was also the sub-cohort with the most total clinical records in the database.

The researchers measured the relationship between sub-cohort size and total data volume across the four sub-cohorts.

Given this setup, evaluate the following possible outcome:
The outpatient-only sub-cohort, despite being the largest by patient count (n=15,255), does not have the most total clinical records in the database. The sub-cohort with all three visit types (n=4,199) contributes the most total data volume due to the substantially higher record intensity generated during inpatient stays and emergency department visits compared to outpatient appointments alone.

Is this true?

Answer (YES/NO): YES